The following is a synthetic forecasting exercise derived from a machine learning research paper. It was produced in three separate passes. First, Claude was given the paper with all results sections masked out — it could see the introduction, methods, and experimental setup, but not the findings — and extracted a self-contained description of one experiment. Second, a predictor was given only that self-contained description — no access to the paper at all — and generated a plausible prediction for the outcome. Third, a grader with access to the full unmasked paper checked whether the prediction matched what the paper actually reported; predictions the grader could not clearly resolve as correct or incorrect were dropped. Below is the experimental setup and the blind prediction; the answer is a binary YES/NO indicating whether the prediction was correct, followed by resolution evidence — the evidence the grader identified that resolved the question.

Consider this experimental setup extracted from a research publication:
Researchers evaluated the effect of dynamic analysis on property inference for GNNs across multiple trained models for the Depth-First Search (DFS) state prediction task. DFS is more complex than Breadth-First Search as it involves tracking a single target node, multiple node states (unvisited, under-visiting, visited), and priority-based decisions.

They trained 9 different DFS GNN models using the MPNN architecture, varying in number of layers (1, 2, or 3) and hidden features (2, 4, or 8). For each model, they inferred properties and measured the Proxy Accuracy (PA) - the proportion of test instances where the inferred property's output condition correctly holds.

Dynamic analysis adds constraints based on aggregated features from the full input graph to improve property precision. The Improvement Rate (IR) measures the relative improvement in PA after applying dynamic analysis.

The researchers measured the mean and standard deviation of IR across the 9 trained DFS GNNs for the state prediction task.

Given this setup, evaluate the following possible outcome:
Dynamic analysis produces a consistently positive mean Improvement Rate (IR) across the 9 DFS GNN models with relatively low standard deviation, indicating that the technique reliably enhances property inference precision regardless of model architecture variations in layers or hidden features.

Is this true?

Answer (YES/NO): NO